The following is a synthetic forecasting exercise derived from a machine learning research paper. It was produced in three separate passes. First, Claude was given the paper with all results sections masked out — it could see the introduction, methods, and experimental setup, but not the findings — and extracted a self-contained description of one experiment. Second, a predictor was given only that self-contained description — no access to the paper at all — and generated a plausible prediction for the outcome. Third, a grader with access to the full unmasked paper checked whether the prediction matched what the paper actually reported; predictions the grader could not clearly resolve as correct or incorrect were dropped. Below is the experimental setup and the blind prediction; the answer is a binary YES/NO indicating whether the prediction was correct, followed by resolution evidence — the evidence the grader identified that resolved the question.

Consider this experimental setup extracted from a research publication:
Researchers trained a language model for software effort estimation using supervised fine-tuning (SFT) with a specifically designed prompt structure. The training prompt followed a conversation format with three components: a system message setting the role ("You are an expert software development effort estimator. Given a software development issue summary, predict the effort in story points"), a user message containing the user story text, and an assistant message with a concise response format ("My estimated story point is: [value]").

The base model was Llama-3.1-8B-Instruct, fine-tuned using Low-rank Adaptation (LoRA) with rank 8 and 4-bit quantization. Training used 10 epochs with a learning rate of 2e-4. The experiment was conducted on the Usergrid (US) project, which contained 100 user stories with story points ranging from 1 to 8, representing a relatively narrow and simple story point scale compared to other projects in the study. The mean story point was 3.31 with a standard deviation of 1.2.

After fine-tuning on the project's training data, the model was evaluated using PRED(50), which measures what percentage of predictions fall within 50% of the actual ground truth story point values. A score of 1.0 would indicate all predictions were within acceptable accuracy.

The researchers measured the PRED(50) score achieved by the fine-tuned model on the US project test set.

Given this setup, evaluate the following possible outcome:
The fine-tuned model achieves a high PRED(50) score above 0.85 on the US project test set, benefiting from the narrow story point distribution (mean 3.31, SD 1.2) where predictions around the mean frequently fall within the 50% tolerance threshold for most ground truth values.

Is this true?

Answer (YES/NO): YES